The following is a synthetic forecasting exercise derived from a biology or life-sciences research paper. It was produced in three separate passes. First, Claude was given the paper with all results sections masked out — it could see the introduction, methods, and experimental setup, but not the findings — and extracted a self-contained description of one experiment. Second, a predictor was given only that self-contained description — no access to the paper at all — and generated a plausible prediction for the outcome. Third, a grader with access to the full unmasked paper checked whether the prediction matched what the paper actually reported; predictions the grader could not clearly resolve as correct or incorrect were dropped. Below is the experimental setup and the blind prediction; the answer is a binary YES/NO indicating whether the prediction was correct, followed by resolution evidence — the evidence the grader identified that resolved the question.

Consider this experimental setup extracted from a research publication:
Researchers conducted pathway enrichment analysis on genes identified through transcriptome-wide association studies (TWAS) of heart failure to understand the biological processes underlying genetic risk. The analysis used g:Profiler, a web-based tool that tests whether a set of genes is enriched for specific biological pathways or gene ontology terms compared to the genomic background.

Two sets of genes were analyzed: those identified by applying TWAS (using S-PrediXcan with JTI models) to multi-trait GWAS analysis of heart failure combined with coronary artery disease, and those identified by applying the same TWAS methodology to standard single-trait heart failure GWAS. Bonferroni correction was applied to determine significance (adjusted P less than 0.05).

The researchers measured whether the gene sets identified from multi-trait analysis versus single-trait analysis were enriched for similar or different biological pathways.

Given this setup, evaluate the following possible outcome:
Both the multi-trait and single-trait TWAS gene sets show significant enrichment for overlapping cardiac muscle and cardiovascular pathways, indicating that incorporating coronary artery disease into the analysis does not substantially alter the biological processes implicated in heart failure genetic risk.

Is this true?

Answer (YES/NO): NO